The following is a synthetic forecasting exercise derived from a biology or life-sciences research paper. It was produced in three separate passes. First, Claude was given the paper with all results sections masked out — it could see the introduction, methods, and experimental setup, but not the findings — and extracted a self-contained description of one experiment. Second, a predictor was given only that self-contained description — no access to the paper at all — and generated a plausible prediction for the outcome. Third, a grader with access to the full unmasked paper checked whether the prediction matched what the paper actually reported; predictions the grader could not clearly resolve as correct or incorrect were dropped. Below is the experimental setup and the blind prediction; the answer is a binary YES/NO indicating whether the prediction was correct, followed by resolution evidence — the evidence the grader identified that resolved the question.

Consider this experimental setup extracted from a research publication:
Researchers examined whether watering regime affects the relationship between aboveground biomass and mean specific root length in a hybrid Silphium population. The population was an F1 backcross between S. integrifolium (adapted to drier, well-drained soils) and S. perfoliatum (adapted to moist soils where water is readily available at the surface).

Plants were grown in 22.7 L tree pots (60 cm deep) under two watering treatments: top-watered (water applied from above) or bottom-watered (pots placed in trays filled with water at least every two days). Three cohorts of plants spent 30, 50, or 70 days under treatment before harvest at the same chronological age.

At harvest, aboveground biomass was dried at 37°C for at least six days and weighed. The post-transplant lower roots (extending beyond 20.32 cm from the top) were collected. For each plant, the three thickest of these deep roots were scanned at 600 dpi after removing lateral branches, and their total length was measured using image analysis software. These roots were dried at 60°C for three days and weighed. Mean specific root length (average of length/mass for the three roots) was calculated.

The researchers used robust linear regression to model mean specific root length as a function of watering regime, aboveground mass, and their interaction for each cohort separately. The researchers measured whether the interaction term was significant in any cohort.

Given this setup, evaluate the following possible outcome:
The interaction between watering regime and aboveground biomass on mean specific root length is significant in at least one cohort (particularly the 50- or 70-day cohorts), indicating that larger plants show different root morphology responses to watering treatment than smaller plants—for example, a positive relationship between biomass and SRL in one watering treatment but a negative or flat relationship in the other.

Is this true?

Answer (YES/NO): YES